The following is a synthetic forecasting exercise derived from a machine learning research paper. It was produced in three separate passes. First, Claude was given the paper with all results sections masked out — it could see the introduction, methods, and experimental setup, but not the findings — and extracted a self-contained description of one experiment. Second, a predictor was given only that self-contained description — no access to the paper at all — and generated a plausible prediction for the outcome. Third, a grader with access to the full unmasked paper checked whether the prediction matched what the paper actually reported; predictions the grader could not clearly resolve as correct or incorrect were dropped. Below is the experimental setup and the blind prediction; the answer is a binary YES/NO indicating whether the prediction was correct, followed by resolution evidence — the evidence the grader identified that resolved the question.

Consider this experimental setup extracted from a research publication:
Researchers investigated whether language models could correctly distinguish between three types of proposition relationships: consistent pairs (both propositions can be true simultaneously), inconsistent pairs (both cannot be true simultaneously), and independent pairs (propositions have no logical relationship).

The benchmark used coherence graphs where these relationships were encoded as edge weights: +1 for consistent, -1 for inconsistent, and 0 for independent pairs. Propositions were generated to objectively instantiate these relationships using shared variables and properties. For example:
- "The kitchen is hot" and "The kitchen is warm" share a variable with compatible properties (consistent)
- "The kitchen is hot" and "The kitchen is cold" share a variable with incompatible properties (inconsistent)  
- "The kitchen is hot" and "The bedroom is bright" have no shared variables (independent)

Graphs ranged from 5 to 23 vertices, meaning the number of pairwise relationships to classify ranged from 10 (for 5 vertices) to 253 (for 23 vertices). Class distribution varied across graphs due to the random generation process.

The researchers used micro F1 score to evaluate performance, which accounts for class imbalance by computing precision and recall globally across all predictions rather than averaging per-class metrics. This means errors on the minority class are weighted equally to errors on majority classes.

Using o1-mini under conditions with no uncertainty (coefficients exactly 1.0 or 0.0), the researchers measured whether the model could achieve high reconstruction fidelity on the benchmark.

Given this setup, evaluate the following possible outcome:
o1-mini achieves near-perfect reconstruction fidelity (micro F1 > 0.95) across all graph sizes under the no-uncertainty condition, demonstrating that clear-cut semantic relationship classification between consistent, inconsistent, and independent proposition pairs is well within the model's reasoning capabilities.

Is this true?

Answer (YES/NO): NO